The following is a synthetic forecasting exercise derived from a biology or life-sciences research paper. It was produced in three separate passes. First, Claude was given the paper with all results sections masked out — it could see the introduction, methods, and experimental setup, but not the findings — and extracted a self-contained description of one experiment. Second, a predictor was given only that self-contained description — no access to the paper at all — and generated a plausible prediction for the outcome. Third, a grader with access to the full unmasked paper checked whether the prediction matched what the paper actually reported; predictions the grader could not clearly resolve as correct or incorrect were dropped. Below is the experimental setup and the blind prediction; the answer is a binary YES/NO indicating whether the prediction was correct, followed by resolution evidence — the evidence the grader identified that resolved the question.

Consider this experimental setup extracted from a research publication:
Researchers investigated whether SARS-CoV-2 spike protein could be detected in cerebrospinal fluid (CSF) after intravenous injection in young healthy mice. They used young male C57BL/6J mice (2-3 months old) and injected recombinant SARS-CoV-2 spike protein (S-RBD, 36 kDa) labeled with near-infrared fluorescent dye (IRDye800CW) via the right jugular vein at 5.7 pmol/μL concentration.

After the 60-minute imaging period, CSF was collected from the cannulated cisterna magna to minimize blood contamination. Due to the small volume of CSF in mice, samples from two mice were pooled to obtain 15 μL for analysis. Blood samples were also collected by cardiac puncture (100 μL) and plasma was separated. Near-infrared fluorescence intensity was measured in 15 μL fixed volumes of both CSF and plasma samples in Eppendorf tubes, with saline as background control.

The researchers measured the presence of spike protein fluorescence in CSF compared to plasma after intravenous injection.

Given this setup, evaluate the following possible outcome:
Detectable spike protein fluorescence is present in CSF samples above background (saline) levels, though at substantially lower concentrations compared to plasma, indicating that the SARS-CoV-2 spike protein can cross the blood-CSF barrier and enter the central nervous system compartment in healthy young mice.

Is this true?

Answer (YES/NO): NO